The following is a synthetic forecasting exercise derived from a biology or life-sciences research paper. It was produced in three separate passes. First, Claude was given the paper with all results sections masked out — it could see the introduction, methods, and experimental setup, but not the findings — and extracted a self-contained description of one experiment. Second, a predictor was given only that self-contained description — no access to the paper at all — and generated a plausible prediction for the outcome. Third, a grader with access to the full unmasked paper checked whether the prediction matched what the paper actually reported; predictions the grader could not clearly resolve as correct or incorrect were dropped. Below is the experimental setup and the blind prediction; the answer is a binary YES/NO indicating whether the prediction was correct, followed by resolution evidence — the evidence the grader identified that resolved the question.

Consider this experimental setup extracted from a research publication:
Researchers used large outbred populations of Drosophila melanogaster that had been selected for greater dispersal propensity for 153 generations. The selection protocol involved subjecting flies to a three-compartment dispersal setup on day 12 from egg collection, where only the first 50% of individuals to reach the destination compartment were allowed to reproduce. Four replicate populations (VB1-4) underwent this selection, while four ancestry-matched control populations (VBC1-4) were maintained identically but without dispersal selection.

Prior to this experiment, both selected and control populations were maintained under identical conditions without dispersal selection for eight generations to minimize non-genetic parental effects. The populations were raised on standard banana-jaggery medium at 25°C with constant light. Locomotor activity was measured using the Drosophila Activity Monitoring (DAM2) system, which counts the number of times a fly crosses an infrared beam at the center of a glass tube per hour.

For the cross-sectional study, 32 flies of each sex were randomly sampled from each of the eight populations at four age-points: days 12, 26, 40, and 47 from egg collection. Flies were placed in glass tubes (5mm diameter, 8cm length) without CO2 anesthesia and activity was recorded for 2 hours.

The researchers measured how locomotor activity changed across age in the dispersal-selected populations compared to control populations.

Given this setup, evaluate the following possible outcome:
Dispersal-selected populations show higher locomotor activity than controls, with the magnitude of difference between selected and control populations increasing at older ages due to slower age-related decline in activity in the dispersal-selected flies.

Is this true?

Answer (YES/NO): NO